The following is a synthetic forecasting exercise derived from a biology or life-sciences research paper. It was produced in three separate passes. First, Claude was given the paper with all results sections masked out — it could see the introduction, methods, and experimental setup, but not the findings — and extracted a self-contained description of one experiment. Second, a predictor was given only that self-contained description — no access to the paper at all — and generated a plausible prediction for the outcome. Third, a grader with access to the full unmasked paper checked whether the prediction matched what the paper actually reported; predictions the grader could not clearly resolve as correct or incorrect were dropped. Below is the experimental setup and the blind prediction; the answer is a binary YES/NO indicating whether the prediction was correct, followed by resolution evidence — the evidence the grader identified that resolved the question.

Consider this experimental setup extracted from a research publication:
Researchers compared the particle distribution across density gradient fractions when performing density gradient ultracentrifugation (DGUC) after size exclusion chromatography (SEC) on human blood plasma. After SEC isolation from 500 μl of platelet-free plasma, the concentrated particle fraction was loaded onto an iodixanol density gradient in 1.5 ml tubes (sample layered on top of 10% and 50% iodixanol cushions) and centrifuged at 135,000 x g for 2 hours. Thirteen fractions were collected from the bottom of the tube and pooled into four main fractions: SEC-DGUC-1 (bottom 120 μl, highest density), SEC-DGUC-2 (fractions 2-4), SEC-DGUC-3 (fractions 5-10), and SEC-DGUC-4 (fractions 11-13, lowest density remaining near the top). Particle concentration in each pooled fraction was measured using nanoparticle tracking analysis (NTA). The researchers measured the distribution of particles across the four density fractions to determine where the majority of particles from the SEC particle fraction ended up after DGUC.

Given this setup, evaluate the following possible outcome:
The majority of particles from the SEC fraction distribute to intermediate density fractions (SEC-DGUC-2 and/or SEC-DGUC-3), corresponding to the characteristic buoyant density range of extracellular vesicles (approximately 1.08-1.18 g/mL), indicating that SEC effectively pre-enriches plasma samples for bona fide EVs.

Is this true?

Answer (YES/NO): NO